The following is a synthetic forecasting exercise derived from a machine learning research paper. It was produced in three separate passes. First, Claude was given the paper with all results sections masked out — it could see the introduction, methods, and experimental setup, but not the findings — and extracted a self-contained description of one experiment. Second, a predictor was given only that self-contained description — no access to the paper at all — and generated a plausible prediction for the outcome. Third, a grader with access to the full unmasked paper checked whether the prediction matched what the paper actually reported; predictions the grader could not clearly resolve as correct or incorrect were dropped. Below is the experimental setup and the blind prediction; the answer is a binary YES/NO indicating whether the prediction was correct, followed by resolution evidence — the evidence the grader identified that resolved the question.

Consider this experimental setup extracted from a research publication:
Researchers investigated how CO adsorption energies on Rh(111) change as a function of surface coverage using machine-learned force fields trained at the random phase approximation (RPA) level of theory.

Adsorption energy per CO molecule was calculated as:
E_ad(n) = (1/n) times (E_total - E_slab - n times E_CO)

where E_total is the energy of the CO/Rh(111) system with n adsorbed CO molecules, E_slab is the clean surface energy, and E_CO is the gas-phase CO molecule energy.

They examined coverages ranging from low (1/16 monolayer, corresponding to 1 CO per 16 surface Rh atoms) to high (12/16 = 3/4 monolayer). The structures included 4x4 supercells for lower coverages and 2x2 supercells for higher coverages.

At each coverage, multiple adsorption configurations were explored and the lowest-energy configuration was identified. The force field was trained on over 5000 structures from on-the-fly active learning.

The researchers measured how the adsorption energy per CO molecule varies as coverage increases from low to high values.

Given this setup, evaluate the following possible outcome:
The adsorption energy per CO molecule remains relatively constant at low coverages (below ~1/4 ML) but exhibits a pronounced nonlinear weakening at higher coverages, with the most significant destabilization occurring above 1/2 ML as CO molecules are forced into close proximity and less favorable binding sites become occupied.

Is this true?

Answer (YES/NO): NO